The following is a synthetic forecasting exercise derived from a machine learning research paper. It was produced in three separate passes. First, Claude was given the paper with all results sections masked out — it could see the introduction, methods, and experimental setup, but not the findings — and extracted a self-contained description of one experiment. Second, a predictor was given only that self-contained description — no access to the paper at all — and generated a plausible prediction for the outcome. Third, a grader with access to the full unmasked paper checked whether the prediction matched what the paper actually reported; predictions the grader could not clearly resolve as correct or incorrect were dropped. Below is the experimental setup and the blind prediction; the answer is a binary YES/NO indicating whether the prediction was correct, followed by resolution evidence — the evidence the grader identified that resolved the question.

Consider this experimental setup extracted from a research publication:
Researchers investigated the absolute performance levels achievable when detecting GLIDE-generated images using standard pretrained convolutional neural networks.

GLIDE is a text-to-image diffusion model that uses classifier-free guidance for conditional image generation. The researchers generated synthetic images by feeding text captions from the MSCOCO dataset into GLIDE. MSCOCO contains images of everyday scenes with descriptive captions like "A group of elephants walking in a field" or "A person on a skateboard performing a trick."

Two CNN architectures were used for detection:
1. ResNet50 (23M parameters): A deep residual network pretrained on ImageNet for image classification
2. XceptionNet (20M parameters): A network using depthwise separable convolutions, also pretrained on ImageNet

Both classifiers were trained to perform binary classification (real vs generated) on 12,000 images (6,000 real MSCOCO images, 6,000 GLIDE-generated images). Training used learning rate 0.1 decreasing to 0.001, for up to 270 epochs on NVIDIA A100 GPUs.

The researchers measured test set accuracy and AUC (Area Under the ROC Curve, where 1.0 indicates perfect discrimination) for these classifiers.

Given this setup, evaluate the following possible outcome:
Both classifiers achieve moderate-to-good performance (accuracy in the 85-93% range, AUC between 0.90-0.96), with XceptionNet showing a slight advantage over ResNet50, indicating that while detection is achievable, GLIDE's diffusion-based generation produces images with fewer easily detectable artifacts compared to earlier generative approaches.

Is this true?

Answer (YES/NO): NO